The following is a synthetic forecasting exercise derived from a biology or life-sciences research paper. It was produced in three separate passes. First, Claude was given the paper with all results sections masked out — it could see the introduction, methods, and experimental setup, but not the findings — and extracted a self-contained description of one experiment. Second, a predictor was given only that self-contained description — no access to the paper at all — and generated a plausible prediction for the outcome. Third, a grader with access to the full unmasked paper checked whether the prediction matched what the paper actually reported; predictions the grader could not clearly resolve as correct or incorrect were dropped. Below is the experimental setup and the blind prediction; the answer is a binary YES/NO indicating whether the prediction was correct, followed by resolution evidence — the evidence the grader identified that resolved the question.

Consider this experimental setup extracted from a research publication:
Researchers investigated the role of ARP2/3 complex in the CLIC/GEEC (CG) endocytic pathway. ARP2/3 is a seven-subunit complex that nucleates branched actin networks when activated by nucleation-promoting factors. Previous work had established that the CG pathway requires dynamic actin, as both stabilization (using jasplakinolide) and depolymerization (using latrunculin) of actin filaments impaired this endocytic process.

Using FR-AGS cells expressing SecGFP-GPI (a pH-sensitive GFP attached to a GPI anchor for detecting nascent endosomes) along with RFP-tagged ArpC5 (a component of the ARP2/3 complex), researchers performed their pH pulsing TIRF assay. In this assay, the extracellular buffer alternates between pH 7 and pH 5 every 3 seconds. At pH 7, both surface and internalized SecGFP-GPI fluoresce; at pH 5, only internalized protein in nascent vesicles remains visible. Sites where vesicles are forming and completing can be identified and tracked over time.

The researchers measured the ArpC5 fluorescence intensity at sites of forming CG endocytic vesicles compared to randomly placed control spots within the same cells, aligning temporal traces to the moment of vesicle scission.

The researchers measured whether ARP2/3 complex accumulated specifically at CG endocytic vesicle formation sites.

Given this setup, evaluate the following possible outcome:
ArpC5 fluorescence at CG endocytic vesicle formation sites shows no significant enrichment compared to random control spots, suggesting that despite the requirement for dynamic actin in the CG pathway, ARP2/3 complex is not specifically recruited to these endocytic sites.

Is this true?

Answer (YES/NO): NO